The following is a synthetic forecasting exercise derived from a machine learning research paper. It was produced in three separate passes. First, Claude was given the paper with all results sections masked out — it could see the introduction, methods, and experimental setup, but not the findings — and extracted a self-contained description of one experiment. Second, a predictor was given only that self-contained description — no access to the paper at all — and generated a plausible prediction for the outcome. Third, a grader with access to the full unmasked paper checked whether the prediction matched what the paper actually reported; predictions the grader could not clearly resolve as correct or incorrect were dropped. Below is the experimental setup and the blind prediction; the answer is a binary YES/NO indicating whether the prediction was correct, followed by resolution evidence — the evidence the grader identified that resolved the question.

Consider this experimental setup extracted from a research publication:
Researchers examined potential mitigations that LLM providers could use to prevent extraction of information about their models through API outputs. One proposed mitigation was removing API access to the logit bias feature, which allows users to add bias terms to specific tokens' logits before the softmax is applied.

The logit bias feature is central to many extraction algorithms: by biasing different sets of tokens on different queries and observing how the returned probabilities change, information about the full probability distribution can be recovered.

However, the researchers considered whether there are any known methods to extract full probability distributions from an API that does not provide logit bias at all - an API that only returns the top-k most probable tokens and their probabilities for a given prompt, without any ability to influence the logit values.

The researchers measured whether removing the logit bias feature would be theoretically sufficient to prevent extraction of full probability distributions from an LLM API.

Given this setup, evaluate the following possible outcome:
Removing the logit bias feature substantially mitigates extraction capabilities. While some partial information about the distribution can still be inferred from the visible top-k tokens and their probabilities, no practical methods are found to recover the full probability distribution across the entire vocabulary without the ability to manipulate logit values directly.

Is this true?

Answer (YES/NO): YES